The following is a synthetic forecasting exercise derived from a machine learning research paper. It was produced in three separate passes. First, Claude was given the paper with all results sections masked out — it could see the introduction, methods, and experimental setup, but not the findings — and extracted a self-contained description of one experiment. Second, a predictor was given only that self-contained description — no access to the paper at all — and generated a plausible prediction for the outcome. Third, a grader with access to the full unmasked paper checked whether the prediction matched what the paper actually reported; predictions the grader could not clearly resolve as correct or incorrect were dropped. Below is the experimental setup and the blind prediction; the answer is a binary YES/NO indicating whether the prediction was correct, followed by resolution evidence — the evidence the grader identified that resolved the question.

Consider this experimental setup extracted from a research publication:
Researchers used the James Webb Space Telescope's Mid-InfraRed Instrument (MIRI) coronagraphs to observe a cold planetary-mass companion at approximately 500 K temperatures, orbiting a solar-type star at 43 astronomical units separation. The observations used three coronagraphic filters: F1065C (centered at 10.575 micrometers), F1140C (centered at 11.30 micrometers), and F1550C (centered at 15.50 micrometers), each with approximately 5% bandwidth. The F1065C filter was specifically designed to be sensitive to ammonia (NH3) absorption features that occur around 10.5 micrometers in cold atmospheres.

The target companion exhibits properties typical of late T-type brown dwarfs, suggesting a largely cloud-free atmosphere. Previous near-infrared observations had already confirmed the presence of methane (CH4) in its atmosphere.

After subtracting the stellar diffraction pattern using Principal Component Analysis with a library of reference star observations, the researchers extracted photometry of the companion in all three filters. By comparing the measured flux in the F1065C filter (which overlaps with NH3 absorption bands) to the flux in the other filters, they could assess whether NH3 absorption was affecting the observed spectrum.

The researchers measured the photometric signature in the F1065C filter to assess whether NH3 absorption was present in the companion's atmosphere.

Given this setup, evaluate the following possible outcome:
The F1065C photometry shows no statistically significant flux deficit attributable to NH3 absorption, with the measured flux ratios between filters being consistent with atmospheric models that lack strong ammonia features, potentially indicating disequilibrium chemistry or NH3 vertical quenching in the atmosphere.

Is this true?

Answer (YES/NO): NO